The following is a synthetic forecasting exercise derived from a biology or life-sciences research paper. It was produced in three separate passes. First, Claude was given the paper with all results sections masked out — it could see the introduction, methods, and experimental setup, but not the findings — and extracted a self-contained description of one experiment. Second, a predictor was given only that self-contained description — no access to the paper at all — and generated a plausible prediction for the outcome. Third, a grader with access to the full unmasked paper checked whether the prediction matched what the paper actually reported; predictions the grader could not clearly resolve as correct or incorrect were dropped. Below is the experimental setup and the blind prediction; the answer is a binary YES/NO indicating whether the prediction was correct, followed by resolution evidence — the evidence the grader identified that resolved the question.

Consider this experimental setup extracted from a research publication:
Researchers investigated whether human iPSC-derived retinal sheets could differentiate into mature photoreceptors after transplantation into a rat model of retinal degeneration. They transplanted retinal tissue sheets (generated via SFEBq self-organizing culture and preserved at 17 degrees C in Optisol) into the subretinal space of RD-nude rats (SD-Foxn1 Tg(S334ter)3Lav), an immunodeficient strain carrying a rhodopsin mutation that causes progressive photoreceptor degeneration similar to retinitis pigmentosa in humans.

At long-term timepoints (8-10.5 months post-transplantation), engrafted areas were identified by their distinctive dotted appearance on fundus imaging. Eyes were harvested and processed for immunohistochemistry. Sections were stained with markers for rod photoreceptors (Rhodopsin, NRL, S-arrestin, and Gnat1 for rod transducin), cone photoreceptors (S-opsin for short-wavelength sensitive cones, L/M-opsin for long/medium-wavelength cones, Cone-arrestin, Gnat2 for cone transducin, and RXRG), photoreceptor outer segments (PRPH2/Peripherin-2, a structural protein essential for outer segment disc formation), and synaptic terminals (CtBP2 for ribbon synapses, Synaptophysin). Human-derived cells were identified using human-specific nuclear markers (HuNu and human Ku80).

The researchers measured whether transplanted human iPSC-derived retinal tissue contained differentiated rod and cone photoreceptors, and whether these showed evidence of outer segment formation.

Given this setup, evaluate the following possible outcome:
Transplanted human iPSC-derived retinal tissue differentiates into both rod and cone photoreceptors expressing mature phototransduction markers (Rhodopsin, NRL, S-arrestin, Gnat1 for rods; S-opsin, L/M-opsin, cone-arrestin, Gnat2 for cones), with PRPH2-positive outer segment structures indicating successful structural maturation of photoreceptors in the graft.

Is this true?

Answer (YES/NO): YES